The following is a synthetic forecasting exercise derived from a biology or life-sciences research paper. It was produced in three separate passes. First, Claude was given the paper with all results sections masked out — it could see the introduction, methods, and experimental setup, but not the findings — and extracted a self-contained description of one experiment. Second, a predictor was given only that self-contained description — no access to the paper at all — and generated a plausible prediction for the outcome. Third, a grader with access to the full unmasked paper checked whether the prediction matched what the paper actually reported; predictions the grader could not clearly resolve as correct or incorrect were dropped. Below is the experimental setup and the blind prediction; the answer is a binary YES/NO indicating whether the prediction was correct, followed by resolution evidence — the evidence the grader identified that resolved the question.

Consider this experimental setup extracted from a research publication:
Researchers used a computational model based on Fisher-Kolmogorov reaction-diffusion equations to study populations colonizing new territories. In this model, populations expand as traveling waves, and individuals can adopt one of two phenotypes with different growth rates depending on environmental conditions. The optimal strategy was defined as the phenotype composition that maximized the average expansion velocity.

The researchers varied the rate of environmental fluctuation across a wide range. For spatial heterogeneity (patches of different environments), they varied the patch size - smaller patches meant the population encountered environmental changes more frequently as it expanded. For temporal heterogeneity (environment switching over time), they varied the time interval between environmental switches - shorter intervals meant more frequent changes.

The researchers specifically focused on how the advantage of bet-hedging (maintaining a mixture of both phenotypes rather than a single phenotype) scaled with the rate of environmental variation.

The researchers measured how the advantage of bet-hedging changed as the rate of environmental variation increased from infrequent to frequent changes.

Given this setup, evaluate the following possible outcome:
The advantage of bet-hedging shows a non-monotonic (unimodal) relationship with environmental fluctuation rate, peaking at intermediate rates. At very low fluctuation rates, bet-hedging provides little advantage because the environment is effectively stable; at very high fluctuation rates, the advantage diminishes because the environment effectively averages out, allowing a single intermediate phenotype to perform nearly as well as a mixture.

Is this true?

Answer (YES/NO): NO